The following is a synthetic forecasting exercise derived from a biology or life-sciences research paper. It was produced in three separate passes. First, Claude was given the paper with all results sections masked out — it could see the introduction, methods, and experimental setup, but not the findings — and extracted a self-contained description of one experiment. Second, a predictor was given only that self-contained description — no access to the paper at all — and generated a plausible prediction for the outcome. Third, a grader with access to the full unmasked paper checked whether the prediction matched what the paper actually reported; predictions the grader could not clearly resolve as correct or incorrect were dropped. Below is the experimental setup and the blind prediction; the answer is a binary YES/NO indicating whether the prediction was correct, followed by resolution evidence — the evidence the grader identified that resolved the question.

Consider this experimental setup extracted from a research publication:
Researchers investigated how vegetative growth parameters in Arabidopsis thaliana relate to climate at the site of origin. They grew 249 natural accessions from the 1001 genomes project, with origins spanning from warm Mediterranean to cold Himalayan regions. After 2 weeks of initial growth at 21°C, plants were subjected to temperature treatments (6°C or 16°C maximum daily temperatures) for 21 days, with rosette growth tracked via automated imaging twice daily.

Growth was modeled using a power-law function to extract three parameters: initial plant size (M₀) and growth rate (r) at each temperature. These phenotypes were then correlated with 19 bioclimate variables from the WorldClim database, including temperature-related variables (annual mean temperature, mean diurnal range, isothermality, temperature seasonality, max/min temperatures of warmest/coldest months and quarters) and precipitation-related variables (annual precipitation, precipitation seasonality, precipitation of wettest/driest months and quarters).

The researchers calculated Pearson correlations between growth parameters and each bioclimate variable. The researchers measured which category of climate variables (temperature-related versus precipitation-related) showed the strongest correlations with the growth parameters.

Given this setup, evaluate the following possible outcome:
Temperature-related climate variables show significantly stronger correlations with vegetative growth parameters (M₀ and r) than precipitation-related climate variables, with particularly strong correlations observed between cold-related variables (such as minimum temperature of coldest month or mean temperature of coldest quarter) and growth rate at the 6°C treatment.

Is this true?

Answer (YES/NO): NO